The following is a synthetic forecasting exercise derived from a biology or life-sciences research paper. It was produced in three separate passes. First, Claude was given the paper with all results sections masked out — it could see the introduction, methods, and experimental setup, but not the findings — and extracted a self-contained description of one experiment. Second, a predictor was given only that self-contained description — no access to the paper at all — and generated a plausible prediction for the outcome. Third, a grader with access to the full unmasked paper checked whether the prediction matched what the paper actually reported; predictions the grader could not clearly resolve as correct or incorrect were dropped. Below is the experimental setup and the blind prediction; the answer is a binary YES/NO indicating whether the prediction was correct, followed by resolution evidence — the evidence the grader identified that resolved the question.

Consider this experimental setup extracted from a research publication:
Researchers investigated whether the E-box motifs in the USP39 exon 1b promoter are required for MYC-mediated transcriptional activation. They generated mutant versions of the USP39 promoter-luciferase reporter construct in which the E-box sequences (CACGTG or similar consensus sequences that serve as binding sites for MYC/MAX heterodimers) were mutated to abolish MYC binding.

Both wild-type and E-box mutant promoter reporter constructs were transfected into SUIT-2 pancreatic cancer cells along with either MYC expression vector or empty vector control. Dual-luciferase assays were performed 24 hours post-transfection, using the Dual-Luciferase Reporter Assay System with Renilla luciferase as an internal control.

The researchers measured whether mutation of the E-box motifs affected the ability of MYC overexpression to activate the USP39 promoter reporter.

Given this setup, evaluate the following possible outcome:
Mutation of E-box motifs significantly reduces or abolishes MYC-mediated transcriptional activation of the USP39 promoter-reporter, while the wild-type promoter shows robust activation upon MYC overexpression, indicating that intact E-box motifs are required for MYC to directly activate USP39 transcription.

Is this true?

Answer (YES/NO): YES